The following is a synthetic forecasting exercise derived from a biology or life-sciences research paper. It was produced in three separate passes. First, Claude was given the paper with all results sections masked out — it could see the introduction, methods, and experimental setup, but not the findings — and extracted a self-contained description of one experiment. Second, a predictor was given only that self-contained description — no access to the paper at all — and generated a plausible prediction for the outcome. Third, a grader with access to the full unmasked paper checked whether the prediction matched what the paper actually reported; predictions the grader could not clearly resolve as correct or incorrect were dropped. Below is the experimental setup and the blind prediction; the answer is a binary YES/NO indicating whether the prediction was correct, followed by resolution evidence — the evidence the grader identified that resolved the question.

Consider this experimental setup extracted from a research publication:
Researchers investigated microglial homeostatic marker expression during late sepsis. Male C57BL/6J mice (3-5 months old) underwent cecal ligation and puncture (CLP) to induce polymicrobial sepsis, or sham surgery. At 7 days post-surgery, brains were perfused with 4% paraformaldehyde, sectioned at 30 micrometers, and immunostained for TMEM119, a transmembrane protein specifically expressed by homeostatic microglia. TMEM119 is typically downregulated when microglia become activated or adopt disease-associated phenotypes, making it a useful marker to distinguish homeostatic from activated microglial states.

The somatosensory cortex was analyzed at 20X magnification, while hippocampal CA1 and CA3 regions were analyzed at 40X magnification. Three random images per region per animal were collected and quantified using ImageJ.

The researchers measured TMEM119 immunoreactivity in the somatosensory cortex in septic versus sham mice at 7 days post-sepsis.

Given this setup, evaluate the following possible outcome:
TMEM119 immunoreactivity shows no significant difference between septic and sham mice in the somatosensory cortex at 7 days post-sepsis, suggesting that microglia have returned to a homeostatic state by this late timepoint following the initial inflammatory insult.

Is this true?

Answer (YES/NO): YES